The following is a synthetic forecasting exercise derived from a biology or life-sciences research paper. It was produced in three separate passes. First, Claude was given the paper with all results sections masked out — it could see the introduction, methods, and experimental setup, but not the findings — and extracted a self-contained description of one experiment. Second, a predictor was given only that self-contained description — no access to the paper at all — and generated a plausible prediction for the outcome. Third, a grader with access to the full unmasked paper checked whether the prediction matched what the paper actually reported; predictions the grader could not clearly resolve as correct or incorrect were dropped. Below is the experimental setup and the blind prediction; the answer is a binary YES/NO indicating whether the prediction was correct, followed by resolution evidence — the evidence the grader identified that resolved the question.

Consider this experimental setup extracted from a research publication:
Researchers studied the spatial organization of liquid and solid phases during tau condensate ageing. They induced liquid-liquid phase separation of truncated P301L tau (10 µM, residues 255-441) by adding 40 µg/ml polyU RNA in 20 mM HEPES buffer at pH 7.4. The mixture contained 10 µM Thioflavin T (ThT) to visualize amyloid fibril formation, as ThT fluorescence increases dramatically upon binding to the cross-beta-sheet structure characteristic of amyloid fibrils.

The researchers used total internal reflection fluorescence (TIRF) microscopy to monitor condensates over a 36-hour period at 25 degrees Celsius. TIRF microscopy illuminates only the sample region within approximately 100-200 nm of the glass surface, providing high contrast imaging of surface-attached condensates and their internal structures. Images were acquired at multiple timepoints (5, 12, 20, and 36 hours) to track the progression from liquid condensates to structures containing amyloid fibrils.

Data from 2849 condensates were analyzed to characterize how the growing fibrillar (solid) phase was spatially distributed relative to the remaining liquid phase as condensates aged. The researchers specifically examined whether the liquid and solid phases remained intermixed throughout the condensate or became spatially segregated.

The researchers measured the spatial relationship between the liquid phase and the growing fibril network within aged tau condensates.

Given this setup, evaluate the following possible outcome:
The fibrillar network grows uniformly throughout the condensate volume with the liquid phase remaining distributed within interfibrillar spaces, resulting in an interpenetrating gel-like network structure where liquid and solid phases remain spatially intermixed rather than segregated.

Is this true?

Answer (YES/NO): YES